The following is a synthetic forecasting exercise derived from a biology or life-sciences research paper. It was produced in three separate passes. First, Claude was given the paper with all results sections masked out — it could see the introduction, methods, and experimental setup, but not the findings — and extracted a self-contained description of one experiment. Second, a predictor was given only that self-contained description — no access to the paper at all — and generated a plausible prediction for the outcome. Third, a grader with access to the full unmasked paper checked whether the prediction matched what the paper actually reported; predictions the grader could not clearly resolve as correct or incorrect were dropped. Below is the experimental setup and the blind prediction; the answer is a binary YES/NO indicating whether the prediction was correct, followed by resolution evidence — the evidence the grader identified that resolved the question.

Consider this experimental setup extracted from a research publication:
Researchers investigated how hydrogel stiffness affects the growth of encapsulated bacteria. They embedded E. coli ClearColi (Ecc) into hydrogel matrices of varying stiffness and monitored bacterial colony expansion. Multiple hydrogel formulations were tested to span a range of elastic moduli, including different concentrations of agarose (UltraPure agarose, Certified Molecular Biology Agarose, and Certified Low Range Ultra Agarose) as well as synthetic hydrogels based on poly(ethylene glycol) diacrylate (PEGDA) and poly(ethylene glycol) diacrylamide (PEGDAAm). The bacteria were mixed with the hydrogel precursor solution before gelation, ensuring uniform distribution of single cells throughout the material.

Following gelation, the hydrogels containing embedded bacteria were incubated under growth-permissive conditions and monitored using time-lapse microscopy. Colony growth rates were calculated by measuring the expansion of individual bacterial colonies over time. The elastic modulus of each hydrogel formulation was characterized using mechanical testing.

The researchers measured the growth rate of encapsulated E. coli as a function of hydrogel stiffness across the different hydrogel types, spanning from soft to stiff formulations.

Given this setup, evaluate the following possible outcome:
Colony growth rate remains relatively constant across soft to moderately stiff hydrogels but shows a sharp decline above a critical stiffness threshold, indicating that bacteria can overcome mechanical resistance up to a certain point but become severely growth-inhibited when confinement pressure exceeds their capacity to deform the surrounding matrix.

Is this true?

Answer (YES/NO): NO